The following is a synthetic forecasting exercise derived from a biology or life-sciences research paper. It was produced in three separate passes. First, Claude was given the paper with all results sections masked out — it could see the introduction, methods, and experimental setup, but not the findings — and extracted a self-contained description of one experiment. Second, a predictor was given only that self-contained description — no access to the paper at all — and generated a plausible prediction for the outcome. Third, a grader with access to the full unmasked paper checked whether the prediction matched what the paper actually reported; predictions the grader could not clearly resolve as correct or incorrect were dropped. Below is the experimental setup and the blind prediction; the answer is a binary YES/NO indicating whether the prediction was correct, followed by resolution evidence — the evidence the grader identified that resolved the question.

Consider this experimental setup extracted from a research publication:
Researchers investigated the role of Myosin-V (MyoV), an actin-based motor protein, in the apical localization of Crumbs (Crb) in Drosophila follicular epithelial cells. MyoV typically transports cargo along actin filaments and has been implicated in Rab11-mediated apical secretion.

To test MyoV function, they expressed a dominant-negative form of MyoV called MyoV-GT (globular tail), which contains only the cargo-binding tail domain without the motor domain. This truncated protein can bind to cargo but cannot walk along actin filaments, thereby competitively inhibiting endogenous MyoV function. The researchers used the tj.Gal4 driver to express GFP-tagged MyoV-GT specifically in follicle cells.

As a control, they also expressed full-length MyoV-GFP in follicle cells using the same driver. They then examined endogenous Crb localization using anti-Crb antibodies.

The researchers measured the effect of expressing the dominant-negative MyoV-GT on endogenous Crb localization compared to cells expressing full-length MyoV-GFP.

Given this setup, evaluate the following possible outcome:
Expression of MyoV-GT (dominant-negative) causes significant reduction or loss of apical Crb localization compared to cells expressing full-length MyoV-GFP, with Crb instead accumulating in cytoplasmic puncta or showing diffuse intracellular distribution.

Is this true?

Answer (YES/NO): YES